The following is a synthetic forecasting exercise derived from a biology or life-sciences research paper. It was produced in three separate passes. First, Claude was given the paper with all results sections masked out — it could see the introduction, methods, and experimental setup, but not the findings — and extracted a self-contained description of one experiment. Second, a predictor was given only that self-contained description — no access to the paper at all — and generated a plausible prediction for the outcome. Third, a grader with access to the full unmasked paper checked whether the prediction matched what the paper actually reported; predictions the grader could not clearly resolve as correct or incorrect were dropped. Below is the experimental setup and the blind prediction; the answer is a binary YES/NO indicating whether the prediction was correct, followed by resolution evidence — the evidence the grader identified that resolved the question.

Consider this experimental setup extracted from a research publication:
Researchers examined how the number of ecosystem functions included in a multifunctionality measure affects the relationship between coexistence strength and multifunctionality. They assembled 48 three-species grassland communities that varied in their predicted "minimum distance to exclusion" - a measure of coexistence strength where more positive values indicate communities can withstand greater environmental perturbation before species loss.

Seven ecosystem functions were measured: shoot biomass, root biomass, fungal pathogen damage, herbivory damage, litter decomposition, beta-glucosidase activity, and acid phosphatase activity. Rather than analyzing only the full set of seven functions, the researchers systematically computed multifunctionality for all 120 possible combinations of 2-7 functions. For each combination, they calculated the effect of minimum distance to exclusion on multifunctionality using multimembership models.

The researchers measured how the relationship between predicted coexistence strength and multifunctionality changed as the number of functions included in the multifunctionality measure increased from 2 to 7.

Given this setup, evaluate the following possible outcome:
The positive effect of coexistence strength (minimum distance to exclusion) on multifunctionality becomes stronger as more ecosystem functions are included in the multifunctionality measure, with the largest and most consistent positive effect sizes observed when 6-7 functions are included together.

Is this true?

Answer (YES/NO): NO